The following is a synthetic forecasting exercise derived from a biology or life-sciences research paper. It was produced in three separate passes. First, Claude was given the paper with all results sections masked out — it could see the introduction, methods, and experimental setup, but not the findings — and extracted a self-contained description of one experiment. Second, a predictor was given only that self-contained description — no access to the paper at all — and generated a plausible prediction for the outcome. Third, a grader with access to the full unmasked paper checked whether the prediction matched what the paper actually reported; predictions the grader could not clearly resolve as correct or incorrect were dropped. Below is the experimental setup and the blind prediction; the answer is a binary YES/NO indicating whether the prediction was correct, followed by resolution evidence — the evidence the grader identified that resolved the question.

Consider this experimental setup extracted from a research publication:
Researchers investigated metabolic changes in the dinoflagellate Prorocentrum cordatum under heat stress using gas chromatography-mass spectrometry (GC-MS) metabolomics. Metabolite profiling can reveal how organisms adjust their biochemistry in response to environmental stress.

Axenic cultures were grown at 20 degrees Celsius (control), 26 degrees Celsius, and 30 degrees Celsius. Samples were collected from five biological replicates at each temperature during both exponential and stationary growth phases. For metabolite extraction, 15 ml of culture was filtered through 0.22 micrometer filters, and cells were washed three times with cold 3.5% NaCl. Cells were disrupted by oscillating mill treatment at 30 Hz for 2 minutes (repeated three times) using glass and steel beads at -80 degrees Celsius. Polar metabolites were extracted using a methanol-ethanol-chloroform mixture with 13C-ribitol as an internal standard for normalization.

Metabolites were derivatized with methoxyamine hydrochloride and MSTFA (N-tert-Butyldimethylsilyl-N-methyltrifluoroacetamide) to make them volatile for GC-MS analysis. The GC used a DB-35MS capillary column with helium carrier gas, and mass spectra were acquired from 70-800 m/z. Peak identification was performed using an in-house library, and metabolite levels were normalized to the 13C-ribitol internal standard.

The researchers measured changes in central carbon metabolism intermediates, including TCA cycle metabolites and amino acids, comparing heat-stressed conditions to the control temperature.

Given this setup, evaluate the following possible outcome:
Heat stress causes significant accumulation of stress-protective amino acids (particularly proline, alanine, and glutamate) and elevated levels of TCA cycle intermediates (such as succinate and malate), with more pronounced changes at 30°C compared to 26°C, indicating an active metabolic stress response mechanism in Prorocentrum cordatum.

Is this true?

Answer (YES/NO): NO